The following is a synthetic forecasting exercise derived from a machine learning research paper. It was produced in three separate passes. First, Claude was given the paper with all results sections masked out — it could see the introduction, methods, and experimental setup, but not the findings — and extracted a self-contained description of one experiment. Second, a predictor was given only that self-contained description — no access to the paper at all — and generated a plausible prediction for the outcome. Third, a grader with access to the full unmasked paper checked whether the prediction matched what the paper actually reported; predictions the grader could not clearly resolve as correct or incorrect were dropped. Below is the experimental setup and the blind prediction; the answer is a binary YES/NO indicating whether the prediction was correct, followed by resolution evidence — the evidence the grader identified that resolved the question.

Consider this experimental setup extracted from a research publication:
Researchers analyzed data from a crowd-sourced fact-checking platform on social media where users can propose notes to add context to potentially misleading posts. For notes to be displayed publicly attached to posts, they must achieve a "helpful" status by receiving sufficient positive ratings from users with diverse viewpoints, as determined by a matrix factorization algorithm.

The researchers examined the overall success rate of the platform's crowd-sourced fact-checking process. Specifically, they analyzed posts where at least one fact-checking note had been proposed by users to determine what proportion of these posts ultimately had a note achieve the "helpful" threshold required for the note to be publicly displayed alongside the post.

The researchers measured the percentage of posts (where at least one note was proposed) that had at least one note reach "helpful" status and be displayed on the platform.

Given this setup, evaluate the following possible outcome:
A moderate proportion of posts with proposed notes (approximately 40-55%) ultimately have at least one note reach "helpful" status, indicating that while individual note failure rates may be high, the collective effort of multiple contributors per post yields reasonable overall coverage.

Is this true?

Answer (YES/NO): NO